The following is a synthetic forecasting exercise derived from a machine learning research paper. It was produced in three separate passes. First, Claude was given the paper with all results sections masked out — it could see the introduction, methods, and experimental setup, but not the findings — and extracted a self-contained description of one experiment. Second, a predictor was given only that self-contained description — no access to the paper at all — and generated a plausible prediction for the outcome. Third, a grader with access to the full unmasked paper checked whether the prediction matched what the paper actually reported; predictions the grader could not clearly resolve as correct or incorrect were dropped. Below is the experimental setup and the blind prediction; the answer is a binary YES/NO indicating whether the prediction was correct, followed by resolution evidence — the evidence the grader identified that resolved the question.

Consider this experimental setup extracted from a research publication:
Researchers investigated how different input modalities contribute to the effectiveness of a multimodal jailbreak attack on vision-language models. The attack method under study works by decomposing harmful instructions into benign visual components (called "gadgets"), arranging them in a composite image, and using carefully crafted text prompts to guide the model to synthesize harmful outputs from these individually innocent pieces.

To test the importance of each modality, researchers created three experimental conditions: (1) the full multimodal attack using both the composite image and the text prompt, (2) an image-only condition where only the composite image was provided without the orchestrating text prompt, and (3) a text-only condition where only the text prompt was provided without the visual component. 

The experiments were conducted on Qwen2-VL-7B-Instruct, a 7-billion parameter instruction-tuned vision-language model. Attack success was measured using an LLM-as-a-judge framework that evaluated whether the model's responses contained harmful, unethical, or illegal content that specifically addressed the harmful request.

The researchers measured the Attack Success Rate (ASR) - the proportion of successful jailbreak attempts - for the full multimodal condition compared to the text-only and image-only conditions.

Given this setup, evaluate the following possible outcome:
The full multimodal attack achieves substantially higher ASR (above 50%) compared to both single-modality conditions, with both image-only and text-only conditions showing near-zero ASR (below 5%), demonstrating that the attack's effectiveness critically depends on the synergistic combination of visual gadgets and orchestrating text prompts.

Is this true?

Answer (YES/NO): NO